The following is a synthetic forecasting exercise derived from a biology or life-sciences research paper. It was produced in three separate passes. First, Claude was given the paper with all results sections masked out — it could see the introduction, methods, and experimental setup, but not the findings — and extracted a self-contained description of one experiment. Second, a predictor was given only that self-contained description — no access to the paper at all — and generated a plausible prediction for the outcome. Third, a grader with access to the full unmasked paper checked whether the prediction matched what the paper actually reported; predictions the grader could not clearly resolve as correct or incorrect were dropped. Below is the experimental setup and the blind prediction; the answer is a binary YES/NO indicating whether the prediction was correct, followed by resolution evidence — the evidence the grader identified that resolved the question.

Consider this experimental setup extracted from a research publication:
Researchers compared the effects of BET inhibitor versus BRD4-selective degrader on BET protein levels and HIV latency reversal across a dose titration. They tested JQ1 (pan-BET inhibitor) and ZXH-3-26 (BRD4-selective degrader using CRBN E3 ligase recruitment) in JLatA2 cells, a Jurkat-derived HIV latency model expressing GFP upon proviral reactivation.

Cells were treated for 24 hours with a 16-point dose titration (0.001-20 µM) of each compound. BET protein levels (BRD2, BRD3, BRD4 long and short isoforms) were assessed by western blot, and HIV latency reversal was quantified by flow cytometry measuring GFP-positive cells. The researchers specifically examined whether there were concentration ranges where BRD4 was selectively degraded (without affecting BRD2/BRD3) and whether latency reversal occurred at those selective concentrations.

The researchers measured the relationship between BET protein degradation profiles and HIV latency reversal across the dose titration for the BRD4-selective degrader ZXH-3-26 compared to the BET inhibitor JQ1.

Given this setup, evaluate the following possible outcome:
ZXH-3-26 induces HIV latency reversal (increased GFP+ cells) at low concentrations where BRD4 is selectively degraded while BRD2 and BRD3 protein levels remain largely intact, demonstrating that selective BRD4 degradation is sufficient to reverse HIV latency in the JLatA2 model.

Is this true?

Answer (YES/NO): NO